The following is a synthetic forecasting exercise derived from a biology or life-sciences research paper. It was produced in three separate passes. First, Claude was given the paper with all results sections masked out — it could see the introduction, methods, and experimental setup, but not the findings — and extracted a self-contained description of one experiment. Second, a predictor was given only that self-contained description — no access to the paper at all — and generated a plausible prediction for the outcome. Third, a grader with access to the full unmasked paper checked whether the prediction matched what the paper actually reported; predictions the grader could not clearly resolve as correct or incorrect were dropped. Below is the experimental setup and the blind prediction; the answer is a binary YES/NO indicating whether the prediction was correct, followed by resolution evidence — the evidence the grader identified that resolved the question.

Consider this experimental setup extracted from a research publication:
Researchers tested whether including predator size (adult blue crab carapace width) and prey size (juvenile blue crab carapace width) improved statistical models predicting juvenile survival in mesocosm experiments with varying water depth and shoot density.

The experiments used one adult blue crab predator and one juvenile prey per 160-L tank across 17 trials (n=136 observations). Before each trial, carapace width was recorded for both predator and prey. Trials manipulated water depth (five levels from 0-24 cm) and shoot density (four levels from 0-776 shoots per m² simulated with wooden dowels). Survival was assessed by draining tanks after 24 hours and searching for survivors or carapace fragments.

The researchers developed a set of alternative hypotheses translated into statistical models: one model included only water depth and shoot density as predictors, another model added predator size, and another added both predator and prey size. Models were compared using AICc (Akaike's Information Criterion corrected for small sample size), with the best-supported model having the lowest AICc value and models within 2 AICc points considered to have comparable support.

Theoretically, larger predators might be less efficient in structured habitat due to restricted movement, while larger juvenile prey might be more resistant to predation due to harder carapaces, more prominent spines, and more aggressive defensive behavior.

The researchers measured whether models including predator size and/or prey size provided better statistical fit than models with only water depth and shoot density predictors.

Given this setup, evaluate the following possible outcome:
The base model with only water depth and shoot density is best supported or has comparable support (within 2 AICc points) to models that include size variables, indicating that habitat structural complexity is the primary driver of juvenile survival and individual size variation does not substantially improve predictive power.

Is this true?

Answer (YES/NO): NO